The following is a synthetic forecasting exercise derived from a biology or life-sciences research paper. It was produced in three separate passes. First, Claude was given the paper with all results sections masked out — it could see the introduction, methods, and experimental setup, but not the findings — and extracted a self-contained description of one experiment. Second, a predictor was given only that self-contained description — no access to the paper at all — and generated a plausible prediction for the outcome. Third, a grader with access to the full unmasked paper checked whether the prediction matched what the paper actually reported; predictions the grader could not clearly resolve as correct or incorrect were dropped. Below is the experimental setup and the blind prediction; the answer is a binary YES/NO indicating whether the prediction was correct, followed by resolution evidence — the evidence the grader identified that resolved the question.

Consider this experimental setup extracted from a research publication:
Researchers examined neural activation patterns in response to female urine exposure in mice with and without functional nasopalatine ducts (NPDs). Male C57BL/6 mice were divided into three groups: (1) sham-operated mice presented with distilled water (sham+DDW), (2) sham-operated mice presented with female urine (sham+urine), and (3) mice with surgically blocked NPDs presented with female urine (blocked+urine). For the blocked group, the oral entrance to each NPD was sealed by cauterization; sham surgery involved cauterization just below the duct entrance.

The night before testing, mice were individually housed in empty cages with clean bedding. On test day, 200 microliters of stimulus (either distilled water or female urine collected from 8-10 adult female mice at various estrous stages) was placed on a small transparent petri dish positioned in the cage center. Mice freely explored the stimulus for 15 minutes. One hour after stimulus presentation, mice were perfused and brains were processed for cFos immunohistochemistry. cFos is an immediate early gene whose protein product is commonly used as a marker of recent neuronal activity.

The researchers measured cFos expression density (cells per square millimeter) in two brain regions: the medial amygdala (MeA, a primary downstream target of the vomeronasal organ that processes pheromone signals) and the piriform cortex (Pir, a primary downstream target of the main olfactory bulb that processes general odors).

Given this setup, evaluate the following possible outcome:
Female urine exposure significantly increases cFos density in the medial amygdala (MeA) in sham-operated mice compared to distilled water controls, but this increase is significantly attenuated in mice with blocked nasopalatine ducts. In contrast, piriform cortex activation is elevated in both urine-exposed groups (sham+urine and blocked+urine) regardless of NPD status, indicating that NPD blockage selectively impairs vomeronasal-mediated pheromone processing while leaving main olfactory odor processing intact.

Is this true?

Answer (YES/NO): YES